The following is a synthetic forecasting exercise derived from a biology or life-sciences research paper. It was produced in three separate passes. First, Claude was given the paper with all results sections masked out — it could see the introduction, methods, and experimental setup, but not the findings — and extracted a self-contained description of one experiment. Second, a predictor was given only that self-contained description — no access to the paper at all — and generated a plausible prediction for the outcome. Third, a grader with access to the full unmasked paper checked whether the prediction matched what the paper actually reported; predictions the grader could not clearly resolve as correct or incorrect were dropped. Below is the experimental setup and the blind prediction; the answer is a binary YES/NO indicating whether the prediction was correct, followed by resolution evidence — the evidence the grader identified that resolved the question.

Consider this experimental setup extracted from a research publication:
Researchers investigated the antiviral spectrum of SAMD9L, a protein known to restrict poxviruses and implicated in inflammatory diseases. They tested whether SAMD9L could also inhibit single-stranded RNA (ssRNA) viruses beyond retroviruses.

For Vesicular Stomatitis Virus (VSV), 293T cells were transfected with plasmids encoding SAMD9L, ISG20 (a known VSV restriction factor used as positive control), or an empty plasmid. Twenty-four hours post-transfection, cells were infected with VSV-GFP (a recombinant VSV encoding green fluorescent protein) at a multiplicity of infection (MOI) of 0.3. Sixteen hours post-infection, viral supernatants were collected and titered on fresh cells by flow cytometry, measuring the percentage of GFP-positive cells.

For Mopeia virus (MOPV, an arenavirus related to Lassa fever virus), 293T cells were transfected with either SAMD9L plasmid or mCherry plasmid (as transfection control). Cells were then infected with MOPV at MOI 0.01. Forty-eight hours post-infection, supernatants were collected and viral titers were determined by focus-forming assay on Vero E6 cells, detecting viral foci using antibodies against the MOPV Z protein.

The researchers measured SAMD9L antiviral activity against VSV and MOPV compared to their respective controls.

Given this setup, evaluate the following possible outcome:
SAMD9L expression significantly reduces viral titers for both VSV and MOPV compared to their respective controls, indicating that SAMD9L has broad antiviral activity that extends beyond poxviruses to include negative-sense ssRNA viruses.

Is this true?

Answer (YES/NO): NO